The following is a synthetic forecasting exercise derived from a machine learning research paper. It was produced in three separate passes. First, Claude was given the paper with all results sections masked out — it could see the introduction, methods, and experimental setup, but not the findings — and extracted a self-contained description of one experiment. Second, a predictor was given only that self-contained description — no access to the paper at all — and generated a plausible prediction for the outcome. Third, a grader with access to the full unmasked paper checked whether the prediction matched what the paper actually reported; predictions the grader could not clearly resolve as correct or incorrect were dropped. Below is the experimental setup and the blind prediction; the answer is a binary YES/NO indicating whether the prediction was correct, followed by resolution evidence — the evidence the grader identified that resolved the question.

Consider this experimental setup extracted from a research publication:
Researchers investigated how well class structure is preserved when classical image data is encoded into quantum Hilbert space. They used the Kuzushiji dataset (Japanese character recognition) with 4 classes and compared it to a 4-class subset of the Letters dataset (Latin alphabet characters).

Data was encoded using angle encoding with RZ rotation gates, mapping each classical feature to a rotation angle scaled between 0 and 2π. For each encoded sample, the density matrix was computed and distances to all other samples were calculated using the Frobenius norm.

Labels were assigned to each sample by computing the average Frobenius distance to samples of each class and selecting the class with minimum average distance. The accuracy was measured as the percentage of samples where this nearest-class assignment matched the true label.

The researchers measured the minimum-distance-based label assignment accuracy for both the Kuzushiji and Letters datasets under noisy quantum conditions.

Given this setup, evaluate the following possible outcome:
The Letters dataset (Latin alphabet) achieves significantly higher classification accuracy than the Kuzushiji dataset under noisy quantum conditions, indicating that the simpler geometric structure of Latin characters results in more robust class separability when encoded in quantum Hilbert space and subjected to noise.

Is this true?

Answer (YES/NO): YES